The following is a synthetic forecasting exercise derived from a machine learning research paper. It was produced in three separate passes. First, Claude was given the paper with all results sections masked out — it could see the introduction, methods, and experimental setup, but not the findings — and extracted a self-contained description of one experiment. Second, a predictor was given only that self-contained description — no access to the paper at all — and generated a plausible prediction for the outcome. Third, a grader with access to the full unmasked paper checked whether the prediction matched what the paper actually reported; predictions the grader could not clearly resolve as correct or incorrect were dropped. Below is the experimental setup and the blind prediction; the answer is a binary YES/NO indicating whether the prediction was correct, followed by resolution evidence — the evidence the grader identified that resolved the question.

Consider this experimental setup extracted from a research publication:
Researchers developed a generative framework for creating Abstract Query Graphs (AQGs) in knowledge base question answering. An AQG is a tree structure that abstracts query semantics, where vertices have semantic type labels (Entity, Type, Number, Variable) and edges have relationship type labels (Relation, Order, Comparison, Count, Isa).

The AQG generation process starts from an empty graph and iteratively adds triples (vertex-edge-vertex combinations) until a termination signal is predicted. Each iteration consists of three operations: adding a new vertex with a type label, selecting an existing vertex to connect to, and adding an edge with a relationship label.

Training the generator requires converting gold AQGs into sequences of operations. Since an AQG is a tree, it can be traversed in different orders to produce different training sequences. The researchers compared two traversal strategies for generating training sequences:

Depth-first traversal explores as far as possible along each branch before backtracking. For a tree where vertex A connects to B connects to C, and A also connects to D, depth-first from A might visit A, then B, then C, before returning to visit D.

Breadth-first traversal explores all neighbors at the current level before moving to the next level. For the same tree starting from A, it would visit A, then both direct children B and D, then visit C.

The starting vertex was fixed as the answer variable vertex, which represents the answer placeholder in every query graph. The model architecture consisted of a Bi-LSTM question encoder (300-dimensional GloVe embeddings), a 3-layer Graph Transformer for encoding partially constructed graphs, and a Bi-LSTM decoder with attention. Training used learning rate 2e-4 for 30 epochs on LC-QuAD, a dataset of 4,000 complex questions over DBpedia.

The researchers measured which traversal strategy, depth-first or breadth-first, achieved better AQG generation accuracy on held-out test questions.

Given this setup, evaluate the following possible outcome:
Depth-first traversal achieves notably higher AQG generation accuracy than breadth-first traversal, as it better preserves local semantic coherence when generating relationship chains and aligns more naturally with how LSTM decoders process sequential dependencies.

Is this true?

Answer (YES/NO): YES